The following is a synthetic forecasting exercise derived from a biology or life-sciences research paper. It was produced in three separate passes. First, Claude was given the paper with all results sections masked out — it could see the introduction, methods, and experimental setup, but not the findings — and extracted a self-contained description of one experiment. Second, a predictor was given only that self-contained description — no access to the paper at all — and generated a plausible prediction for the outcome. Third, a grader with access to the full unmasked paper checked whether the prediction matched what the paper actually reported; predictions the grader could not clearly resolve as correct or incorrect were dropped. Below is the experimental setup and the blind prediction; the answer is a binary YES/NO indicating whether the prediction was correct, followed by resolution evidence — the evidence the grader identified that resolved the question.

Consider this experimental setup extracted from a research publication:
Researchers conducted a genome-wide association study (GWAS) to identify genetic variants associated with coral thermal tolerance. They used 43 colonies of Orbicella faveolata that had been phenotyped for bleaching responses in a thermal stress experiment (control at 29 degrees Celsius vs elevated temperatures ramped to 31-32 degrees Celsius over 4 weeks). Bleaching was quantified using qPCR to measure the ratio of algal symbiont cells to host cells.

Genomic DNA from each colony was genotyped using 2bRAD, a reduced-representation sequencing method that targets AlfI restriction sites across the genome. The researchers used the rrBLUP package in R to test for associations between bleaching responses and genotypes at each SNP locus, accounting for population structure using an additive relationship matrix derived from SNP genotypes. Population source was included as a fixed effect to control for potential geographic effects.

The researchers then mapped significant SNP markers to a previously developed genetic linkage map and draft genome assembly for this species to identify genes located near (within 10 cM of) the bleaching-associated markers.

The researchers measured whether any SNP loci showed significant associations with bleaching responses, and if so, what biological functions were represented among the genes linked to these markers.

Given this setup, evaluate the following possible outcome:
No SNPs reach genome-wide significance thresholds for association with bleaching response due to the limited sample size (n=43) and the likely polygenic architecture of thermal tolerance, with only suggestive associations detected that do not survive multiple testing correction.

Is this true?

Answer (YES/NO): NO